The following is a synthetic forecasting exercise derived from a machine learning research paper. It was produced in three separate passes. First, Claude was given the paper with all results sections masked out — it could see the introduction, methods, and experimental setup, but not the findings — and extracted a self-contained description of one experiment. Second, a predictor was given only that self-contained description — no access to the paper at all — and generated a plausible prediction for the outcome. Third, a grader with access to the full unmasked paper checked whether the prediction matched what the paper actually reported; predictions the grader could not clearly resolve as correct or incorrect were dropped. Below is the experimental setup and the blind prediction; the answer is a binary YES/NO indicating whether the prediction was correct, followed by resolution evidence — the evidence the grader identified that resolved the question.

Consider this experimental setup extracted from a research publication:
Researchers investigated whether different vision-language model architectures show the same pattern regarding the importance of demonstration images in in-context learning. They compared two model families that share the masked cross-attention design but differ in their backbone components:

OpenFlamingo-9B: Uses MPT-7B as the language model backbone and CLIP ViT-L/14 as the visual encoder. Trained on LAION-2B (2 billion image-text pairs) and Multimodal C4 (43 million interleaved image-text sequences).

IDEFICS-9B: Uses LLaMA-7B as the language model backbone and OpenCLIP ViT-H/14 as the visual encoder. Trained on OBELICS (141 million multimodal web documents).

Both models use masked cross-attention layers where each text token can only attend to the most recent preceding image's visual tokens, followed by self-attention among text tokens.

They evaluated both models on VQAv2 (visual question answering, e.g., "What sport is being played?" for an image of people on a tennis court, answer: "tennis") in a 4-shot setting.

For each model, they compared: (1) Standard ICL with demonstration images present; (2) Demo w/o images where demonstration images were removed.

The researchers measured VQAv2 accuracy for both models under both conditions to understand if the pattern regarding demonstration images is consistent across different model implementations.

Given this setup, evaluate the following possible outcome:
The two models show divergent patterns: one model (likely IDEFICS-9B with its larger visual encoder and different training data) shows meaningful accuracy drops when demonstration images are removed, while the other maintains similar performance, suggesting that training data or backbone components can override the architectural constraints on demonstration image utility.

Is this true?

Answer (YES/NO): NO